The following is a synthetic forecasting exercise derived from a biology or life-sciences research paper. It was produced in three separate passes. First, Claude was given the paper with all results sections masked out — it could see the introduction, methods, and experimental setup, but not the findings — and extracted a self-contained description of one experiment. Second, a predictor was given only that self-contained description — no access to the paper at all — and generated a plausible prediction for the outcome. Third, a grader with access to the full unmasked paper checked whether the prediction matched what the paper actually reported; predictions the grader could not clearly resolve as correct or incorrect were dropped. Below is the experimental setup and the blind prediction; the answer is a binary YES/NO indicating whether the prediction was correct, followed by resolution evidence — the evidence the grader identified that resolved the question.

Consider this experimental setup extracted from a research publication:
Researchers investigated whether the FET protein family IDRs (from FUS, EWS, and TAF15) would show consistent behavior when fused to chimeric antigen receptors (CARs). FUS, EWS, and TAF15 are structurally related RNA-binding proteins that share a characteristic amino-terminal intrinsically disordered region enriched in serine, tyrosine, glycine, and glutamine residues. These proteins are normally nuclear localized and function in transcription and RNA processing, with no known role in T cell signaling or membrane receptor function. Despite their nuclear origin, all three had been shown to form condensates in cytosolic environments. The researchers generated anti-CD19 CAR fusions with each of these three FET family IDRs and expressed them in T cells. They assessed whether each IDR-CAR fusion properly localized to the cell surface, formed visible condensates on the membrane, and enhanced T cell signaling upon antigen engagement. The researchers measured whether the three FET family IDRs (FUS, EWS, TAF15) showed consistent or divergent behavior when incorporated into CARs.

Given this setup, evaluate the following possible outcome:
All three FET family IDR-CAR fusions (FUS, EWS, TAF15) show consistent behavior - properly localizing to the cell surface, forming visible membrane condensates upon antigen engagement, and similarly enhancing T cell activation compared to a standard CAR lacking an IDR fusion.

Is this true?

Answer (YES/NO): NO